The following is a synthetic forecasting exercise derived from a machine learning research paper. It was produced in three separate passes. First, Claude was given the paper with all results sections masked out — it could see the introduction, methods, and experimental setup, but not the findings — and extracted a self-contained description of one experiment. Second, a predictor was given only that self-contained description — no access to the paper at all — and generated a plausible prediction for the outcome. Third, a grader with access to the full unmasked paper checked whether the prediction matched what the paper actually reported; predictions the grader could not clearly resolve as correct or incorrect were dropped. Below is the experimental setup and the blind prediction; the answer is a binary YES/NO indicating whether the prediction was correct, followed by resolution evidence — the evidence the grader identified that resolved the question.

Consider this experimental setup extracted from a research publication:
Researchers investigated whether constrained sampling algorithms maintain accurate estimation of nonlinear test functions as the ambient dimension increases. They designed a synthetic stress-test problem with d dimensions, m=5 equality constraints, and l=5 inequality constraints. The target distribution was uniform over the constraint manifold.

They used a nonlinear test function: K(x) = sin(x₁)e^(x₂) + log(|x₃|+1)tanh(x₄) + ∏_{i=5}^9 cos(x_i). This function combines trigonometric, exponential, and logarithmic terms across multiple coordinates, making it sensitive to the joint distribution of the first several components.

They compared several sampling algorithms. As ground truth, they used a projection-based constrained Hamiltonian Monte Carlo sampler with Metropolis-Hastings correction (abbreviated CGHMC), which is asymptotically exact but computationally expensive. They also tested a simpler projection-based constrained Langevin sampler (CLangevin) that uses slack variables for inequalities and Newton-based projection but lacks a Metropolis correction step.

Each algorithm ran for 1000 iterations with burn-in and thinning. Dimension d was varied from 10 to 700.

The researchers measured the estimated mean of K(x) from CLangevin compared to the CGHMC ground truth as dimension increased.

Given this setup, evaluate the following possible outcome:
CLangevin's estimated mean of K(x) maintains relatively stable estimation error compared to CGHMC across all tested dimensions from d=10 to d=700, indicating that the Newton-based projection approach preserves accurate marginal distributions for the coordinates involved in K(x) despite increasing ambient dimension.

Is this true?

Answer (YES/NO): NO